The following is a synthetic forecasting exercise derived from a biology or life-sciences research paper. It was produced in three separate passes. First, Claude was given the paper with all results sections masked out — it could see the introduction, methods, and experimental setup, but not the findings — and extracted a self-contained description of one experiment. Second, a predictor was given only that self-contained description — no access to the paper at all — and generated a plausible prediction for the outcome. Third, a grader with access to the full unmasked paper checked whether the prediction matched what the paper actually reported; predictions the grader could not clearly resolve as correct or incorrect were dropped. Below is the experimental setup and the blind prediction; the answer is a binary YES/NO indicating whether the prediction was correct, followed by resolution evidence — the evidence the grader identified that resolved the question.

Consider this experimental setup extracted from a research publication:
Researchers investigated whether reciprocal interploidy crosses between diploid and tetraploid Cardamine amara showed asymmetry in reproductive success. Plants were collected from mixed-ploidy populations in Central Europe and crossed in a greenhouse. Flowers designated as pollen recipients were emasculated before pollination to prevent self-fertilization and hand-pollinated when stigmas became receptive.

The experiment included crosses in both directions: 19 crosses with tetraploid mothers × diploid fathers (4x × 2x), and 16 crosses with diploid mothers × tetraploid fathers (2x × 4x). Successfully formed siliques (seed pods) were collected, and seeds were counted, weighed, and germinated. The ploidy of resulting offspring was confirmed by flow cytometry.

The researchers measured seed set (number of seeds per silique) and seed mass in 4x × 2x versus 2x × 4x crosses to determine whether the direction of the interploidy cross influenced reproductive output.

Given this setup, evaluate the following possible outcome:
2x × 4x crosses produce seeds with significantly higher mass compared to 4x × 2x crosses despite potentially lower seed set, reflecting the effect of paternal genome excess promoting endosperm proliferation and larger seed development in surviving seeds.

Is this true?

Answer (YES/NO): NO